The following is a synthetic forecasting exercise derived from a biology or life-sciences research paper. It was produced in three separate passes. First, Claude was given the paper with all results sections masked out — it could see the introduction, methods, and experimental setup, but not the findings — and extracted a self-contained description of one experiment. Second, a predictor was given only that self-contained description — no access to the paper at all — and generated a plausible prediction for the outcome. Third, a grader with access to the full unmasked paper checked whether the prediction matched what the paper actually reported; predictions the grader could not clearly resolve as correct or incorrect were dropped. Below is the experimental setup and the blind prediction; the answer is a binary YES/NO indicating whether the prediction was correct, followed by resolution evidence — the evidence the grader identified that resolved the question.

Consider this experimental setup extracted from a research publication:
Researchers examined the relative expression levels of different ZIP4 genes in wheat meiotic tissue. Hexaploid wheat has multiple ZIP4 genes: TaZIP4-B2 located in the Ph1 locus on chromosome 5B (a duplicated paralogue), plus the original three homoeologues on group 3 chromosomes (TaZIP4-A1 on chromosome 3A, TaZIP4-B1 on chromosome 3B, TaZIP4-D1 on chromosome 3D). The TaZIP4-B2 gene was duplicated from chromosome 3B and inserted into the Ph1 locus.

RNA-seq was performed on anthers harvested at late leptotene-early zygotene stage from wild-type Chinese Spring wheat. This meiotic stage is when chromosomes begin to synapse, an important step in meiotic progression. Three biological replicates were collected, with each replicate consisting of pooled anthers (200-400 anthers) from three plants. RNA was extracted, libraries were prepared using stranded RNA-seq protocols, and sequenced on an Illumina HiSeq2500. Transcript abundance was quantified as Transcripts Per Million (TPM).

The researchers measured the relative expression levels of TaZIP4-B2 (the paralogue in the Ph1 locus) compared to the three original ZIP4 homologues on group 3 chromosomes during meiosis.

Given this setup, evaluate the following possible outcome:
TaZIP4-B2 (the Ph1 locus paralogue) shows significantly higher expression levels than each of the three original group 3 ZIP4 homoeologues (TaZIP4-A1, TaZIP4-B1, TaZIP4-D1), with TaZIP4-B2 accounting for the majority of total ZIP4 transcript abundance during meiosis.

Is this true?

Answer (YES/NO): YES